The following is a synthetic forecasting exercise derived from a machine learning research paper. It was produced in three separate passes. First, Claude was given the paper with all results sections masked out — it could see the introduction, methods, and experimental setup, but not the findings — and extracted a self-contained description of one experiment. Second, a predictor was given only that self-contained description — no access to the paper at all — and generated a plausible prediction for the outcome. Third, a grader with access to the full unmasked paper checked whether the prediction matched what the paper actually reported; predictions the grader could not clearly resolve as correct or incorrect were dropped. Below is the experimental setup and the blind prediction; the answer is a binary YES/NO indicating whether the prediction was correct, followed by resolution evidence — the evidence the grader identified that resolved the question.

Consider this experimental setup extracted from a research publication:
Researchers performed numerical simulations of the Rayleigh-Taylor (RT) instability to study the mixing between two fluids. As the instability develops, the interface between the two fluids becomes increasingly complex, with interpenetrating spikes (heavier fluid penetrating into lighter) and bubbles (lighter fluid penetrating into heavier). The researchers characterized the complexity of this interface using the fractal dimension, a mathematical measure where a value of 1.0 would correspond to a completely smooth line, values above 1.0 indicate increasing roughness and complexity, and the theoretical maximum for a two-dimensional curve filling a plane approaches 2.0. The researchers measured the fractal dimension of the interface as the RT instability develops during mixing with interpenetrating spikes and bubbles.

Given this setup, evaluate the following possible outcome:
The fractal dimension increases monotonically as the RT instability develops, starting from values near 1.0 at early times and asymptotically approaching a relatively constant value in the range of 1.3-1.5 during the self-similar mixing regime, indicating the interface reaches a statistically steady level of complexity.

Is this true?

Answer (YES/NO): NO